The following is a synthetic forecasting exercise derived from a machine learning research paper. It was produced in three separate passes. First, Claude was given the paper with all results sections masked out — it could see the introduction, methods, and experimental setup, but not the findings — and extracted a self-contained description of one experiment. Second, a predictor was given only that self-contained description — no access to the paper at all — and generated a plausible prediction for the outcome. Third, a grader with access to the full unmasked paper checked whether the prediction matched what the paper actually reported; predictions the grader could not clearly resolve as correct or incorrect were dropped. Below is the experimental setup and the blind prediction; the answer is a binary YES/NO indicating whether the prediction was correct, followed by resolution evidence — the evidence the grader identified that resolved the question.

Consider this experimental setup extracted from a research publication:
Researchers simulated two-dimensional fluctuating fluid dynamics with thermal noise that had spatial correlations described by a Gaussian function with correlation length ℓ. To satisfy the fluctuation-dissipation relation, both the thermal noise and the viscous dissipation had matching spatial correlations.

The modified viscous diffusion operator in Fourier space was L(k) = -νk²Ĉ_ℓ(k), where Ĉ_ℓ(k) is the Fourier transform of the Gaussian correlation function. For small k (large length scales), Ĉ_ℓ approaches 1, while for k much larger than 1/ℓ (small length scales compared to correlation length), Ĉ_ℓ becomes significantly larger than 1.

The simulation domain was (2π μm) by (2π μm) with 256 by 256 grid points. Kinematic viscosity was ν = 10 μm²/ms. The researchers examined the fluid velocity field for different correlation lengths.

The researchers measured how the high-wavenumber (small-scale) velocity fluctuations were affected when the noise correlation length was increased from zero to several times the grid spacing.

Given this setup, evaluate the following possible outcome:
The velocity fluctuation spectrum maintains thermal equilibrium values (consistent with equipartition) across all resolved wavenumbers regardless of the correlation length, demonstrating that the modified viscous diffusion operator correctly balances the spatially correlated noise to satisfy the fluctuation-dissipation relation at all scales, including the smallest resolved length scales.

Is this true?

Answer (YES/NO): YES